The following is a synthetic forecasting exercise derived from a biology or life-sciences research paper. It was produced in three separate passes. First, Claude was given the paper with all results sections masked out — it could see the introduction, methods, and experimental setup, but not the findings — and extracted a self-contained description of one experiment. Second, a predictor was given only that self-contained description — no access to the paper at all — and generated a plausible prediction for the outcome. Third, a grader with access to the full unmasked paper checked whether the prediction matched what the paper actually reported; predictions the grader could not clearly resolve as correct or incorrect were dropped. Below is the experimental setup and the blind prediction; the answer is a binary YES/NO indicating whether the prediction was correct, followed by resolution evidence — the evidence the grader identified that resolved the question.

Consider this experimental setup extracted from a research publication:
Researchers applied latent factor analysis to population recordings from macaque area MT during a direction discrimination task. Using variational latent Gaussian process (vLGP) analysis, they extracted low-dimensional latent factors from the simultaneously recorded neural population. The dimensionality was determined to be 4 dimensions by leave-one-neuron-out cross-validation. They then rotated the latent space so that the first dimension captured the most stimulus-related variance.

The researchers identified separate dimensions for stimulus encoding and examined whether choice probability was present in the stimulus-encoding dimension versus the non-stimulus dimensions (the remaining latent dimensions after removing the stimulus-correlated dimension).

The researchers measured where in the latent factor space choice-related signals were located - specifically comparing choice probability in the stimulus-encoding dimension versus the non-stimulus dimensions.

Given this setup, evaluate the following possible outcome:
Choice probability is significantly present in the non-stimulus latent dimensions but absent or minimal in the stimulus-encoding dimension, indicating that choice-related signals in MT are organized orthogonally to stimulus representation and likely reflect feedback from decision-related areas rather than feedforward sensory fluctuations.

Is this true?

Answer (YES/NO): YES